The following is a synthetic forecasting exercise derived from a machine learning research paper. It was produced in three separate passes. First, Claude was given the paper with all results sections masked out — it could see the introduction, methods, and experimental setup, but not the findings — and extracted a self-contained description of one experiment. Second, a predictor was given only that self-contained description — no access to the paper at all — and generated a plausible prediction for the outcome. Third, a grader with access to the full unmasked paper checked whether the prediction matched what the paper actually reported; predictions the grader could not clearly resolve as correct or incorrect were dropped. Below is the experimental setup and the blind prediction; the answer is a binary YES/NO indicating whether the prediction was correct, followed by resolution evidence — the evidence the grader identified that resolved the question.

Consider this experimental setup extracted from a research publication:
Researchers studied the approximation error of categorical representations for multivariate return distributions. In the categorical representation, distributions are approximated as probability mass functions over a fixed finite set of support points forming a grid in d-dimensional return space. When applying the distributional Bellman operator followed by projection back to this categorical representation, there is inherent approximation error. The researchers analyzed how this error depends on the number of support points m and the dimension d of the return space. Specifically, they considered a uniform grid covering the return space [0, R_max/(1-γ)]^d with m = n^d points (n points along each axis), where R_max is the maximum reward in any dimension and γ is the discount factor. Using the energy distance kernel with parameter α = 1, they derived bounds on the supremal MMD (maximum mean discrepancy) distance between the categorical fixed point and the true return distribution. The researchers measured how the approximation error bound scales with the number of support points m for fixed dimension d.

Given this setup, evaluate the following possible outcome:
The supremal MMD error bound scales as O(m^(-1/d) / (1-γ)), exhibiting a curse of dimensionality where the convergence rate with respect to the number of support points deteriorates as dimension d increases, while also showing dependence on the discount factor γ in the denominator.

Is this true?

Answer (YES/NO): NO